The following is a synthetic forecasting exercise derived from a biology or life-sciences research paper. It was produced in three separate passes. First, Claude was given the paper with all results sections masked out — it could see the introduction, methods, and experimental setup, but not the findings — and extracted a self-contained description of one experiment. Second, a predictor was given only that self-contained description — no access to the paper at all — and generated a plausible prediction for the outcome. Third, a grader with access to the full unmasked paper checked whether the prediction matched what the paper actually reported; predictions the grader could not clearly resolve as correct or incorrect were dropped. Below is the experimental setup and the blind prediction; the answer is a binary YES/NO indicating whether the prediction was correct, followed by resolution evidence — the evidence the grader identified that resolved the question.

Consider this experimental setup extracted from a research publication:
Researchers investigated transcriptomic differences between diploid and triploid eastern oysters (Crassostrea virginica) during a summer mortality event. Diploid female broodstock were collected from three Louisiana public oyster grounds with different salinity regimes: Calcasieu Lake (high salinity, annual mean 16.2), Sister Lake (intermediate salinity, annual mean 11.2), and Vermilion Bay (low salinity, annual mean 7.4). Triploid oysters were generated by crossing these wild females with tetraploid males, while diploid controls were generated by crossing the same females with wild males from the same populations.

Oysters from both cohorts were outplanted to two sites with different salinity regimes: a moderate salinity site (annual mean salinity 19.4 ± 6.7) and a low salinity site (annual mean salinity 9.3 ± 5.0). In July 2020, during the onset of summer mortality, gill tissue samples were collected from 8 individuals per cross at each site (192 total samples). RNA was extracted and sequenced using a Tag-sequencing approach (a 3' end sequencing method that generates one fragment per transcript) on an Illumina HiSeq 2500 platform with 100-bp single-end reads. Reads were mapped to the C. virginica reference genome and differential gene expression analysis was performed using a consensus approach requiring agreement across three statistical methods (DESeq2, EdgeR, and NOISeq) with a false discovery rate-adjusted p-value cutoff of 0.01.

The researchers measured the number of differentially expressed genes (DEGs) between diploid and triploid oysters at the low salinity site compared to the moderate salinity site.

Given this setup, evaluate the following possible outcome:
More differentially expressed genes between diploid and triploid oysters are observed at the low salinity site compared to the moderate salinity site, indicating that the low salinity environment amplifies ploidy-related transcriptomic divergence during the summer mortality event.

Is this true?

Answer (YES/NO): YES